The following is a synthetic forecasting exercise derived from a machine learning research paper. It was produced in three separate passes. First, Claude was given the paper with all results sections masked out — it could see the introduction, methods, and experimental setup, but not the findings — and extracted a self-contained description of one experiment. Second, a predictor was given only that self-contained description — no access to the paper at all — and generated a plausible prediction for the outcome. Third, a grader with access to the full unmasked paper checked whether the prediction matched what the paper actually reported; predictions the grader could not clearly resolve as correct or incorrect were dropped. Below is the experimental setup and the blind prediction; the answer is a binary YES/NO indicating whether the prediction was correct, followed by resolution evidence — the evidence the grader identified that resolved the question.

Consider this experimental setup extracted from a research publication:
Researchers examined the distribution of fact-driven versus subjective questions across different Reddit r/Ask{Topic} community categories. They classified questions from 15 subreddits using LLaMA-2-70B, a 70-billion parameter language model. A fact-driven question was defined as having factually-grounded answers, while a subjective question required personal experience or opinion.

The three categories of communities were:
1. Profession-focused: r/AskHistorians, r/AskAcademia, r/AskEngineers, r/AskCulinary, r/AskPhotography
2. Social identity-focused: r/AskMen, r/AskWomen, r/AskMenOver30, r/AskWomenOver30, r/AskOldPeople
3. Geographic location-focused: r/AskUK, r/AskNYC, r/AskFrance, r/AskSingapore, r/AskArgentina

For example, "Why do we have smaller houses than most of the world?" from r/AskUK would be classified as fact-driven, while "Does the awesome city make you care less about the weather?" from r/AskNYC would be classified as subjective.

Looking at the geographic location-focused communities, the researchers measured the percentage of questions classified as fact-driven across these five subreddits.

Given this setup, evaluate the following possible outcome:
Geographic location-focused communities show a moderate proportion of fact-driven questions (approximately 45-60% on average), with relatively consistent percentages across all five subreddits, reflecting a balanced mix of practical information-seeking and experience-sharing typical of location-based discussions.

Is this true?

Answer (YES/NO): YES